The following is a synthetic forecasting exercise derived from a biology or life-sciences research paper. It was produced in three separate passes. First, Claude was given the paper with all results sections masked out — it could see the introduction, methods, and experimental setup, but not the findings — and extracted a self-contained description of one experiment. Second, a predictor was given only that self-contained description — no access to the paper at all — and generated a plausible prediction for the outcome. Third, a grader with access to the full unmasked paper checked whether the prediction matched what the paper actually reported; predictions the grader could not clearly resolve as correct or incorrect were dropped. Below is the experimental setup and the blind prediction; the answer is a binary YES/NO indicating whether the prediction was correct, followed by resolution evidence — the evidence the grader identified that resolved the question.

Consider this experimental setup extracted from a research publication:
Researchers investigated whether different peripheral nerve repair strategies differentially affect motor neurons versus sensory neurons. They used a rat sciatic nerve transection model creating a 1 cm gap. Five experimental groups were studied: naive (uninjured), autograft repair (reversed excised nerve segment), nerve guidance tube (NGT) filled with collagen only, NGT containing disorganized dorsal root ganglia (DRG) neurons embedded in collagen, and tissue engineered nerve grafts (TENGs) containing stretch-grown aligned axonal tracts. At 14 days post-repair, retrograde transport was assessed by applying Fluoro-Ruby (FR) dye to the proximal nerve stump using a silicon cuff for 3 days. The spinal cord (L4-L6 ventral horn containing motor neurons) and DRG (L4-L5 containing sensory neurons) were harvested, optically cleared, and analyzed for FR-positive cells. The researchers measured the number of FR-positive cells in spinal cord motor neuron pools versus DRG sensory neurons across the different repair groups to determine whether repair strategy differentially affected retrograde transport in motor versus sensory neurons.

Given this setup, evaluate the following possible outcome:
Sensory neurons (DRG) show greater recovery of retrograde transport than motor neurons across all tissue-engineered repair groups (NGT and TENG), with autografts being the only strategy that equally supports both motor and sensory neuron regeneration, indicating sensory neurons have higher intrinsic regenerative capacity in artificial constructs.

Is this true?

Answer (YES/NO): NO